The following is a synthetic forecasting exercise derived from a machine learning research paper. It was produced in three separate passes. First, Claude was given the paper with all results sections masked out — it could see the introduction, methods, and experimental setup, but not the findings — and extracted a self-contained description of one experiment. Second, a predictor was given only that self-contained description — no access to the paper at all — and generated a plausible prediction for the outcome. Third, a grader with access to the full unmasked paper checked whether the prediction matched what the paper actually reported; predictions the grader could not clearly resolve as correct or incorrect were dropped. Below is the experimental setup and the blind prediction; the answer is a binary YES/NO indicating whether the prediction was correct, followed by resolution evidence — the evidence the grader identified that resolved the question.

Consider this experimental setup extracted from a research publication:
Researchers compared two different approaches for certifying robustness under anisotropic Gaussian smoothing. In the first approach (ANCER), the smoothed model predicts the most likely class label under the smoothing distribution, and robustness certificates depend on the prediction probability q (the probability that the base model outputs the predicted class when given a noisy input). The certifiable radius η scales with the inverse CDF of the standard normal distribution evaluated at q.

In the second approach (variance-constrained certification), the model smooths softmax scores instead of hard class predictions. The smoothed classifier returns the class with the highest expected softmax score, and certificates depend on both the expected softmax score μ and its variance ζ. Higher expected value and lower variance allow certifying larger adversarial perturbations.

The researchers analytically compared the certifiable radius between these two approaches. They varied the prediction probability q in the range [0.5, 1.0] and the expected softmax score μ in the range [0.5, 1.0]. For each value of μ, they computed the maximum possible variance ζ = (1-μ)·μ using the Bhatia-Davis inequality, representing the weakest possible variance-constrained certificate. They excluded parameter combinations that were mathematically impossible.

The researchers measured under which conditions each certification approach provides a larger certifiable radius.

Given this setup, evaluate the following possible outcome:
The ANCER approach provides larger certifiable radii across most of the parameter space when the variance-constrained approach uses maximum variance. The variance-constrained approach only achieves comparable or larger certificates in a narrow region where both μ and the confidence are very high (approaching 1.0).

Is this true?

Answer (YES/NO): NO